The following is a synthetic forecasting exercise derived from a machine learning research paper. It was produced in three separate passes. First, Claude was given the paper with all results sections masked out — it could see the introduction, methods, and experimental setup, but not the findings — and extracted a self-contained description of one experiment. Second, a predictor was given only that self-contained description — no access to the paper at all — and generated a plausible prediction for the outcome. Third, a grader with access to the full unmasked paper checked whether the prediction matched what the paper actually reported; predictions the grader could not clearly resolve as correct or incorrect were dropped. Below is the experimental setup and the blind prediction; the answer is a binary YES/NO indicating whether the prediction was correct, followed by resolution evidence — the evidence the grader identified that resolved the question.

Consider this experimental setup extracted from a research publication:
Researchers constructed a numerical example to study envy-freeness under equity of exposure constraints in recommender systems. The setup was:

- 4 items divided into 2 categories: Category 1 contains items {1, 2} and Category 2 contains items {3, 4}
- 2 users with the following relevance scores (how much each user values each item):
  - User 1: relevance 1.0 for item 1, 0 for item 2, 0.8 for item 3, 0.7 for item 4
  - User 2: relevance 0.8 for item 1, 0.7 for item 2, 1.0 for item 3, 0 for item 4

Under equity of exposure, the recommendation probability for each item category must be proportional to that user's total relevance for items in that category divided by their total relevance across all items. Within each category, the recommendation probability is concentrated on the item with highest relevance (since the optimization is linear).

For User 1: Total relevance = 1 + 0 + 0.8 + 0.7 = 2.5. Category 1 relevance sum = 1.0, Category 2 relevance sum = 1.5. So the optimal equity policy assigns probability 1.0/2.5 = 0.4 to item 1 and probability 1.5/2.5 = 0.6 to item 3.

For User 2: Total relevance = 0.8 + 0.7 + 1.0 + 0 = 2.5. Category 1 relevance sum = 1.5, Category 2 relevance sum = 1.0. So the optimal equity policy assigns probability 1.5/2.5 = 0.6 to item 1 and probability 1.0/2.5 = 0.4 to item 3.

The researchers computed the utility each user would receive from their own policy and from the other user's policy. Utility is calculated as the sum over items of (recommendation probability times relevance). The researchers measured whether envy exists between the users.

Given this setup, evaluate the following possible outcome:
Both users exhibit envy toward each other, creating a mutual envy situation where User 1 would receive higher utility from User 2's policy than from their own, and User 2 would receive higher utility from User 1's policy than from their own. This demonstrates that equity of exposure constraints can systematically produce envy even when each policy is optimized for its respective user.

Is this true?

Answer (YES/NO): YES